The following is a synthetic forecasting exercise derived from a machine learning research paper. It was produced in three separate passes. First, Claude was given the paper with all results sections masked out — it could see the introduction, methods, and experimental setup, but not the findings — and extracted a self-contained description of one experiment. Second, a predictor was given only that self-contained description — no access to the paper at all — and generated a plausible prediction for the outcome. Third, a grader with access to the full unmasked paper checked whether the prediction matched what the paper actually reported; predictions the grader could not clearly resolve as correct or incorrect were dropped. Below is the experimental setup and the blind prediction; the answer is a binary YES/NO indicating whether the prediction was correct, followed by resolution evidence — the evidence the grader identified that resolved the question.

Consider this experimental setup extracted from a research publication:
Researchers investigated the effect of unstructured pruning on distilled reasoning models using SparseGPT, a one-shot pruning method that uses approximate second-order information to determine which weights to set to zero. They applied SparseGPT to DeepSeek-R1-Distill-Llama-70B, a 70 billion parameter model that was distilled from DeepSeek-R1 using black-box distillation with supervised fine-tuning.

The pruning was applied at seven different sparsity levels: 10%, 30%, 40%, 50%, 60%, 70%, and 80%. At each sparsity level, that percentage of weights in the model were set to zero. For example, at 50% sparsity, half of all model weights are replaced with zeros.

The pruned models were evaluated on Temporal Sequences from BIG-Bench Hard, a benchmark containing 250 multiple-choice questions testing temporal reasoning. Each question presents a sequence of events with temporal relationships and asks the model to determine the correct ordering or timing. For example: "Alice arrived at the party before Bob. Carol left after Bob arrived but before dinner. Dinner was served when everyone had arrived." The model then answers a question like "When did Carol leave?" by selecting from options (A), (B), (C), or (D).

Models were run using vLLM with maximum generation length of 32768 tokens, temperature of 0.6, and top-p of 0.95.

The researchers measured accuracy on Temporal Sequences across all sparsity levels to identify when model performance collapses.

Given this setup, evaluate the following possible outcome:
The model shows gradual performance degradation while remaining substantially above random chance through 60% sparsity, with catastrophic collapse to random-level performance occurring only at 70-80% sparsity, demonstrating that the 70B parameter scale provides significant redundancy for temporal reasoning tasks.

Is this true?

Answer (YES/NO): NO